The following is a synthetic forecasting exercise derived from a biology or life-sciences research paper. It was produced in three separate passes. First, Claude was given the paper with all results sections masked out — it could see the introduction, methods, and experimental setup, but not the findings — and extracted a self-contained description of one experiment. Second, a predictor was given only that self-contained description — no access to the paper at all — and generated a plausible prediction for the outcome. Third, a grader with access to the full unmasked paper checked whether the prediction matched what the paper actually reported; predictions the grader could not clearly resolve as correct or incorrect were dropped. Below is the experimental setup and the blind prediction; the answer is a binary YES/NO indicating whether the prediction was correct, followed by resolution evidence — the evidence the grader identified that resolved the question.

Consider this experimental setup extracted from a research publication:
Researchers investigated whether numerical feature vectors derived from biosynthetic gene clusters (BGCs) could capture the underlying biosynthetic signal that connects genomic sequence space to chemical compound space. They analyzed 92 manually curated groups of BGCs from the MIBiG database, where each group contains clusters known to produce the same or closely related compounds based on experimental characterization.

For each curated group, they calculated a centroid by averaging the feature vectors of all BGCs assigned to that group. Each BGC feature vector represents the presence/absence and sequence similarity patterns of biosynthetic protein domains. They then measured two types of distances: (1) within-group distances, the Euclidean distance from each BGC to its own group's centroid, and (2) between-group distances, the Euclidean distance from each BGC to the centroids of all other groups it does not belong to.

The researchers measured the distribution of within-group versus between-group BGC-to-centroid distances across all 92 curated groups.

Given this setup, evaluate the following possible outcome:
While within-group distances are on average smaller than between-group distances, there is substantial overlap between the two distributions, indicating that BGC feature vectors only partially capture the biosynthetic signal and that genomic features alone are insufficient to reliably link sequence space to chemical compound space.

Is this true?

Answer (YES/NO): NO